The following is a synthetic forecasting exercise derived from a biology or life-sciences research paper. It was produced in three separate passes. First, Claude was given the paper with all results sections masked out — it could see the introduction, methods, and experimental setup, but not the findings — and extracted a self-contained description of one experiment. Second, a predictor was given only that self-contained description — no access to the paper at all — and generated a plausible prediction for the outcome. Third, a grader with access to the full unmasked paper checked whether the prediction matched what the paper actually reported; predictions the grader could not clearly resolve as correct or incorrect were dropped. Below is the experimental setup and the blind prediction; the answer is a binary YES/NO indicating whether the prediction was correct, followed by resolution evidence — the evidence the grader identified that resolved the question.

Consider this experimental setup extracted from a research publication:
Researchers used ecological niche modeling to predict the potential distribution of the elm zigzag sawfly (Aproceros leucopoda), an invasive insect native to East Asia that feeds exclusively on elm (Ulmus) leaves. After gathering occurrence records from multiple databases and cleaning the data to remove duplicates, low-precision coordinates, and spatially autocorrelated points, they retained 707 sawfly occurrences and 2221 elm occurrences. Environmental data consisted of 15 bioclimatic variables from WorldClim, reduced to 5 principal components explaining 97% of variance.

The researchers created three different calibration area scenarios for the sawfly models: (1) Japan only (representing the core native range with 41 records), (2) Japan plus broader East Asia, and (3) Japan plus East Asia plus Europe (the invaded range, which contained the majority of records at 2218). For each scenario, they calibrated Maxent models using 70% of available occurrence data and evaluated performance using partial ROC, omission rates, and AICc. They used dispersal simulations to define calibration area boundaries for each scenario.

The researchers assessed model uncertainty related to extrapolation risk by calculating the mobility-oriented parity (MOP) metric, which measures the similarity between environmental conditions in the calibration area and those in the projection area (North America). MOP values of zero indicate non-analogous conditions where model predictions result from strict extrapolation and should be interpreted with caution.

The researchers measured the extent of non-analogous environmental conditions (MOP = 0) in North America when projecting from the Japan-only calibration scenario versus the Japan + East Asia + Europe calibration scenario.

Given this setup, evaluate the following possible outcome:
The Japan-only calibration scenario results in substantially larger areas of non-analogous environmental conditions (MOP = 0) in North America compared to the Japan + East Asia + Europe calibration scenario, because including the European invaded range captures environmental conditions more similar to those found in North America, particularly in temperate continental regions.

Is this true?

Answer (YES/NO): YES